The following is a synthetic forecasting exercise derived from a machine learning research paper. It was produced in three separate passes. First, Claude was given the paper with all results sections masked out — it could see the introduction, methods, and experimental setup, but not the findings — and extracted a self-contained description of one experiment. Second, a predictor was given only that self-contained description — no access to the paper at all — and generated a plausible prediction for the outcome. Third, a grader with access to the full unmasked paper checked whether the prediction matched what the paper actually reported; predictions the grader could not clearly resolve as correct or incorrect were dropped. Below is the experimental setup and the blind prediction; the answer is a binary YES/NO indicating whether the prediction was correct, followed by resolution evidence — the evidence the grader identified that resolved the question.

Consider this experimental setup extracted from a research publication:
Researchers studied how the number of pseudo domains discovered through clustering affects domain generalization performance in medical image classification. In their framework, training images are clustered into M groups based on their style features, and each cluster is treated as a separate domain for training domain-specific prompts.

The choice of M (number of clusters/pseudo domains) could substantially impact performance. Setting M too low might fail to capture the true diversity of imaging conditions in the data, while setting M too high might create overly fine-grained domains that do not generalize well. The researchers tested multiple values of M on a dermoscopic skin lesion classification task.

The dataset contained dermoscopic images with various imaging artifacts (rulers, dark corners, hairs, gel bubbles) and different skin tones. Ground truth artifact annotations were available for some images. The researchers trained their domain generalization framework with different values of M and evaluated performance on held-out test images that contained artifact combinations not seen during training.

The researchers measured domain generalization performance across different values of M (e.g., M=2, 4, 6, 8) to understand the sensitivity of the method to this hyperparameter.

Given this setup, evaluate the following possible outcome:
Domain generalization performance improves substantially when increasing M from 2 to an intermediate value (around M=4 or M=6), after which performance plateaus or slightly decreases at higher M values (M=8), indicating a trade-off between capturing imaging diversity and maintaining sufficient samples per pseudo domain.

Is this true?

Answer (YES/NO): NO